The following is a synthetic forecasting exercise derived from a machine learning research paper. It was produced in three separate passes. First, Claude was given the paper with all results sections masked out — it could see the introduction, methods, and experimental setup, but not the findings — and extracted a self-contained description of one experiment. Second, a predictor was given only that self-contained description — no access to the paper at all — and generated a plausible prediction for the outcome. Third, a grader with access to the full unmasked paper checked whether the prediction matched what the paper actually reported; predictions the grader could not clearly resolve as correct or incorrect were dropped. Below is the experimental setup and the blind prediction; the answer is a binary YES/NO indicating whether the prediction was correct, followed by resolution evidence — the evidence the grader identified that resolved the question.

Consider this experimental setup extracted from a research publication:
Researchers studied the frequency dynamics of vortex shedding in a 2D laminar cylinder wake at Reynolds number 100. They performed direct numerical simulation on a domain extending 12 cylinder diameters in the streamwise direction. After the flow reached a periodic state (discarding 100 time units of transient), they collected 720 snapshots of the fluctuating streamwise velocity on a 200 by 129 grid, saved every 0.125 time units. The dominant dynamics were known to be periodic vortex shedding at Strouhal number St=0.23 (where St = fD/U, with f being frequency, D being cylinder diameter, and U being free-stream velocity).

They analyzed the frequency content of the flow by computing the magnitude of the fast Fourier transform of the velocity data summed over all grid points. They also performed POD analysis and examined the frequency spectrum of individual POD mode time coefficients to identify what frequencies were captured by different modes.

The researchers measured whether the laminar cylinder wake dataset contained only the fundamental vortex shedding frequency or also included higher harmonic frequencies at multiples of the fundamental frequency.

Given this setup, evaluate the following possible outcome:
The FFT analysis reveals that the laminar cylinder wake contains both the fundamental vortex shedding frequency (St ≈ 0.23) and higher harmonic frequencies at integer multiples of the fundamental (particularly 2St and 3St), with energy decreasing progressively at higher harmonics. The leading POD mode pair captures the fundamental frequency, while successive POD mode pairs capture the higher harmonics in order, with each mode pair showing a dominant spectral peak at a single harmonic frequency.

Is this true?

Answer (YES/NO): YES